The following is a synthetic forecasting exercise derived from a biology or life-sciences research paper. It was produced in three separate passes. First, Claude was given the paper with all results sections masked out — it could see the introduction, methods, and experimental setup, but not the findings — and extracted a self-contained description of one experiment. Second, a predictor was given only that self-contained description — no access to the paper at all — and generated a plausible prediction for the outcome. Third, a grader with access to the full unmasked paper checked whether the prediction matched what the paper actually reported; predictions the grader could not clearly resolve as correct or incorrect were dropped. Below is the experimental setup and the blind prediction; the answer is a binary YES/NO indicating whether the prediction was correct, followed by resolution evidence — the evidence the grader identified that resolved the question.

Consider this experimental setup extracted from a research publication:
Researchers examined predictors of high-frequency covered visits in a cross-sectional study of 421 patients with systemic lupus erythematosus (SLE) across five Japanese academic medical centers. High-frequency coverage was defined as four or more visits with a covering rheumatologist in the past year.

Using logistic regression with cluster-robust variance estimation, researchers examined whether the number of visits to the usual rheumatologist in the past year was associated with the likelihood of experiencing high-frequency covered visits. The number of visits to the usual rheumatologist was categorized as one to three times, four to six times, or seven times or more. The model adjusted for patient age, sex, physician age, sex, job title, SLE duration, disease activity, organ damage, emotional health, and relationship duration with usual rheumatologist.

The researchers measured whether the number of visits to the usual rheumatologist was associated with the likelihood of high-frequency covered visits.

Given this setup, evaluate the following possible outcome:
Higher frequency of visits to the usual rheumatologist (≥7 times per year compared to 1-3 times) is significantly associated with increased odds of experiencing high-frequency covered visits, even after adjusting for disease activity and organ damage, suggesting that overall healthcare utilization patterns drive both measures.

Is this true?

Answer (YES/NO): YES